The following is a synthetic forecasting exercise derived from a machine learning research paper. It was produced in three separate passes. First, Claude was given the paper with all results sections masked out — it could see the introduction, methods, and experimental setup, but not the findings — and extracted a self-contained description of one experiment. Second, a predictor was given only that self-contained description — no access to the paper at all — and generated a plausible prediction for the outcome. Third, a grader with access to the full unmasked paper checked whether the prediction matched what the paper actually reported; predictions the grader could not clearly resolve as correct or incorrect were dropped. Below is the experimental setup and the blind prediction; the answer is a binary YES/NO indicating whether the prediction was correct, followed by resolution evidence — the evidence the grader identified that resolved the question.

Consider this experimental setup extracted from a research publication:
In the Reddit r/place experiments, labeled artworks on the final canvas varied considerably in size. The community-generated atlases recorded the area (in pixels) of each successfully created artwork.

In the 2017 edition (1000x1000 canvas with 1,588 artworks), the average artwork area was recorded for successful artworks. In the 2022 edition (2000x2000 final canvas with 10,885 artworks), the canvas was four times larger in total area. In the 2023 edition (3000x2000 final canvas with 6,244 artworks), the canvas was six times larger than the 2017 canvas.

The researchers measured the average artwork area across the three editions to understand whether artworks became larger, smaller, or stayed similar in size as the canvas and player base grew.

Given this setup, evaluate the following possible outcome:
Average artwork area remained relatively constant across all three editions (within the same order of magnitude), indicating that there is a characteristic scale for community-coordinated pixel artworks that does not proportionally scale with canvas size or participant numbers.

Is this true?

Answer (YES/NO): NO